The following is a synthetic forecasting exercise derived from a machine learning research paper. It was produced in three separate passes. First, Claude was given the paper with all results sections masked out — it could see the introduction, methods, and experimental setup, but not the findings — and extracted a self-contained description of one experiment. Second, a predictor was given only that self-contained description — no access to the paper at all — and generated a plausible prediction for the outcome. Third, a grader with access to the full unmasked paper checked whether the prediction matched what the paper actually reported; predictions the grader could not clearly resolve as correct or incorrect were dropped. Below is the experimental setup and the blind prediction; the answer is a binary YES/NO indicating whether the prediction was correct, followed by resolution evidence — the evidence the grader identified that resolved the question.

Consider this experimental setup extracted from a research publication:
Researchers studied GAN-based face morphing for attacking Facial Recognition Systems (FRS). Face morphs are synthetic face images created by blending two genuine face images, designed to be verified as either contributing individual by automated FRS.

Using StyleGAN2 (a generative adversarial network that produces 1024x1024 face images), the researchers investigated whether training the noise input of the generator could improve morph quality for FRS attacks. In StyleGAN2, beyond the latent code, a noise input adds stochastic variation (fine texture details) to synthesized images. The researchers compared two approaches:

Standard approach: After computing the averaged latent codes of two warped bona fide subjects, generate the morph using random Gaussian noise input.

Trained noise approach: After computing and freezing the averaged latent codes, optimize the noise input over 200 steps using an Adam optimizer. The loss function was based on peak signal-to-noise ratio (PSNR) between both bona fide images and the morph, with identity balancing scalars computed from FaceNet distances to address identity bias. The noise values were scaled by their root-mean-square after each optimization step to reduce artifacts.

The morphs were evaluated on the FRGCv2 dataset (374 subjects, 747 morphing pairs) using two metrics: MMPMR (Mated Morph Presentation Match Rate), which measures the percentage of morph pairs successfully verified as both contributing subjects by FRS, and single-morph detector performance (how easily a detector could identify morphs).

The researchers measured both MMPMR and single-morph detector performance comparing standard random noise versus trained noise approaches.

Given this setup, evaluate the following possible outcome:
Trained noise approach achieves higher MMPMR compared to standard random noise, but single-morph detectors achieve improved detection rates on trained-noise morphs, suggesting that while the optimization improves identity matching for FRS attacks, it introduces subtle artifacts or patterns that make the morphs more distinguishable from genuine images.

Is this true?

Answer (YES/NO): YES